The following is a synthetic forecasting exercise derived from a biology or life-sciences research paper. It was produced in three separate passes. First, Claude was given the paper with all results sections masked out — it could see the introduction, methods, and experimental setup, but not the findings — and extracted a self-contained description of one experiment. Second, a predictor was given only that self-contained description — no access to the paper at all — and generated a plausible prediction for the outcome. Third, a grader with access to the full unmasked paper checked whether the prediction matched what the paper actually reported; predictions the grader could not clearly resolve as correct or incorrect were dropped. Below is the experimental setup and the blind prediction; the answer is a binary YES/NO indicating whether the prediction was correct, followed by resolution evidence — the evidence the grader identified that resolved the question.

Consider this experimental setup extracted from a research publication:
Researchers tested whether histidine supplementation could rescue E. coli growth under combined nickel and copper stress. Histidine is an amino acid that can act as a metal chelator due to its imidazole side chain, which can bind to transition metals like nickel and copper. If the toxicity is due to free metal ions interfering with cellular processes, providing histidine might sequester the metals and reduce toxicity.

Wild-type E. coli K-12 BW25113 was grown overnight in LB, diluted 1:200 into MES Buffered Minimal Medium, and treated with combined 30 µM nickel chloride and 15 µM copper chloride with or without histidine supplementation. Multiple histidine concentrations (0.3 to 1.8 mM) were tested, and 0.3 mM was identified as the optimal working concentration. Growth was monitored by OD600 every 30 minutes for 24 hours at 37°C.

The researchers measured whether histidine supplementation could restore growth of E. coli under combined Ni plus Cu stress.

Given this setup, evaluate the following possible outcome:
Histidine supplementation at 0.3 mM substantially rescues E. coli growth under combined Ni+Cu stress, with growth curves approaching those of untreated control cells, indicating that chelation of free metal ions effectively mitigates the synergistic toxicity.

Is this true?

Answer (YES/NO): YES